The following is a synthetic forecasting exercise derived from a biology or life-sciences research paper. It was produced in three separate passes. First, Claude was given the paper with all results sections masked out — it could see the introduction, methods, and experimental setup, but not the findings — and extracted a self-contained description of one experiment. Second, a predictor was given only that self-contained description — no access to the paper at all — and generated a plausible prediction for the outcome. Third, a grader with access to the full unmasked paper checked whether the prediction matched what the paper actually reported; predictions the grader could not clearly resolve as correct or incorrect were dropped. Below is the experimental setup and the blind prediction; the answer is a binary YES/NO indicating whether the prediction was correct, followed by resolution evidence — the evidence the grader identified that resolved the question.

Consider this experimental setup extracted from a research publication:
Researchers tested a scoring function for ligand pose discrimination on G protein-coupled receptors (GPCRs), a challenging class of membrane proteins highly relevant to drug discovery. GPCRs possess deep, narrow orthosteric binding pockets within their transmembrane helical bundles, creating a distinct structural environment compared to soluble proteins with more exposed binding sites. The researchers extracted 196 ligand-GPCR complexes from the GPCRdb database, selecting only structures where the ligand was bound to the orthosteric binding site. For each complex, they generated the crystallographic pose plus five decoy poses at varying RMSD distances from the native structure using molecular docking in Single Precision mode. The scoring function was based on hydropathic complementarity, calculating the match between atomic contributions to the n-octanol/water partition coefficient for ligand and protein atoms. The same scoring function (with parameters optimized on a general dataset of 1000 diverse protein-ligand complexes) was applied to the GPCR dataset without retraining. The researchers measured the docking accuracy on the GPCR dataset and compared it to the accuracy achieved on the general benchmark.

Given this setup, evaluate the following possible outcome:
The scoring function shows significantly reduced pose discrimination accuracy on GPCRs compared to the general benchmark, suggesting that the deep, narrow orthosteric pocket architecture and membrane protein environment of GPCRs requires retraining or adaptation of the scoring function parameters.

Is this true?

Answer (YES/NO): NO